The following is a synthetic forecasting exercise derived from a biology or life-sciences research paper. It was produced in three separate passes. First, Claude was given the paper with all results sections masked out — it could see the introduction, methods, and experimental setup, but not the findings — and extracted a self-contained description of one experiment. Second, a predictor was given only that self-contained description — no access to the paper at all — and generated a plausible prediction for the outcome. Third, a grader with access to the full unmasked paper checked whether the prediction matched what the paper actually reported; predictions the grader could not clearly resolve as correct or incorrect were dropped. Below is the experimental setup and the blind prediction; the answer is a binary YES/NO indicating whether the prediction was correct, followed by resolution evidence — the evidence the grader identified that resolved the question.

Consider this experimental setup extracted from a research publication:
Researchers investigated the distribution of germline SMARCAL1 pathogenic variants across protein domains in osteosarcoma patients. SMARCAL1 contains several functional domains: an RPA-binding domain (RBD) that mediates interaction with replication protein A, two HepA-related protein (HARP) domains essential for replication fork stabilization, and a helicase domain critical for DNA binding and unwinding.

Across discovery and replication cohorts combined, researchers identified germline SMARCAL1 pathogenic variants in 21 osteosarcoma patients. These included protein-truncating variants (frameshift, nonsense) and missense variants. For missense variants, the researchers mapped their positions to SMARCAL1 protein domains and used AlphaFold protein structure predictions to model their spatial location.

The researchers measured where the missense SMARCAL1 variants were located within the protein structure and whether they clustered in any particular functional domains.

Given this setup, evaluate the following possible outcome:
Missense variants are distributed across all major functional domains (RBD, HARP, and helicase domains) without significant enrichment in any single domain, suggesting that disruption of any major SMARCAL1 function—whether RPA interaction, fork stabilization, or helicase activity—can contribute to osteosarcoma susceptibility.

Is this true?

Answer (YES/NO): NO